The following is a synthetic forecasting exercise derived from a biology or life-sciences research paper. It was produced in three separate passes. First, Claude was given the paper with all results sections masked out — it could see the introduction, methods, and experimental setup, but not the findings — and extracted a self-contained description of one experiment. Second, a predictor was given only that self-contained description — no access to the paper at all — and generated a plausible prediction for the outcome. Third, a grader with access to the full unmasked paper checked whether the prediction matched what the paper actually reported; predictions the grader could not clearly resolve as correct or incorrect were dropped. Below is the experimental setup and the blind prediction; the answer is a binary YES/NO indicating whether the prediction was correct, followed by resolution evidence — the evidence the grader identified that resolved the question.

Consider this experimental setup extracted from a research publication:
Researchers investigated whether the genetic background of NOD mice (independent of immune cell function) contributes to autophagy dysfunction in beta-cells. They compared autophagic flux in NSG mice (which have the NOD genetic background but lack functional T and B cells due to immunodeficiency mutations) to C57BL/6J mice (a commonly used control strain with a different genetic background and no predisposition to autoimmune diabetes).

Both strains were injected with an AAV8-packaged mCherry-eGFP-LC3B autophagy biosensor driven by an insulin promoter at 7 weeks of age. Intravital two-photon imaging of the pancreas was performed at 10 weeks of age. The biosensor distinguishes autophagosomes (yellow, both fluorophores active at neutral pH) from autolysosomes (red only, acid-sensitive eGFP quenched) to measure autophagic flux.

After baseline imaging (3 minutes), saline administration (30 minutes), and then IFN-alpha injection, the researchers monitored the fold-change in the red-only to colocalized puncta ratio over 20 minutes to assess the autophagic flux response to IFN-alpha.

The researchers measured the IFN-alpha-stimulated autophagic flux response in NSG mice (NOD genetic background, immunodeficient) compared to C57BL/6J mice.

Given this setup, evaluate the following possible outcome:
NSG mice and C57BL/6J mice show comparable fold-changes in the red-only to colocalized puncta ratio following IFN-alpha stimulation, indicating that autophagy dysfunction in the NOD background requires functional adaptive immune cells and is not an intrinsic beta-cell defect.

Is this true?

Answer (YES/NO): NO